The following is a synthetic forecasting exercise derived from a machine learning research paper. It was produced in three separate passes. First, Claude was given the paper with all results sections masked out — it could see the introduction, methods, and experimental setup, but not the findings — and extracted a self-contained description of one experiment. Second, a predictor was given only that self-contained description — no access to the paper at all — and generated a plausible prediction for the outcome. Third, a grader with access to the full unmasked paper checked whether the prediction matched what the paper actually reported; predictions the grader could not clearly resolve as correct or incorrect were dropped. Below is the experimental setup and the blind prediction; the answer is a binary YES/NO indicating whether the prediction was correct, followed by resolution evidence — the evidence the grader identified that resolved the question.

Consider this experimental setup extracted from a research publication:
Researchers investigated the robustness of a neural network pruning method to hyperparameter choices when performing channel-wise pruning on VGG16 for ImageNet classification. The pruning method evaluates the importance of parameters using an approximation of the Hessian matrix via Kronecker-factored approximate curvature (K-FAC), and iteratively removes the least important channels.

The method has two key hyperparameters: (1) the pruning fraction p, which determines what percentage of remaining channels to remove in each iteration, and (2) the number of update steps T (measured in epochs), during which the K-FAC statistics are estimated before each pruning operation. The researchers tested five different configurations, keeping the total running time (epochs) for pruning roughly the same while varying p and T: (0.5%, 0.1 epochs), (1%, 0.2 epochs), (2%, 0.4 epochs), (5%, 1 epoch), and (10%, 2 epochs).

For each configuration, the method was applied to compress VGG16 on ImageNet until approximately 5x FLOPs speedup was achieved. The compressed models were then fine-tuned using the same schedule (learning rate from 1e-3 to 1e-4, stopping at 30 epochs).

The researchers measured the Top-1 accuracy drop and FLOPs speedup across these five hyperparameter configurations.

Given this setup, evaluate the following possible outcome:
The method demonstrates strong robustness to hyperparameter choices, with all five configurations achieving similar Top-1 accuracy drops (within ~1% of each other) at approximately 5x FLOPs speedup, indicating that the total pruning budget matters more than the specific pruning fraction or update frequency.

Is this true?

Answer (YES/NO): YES